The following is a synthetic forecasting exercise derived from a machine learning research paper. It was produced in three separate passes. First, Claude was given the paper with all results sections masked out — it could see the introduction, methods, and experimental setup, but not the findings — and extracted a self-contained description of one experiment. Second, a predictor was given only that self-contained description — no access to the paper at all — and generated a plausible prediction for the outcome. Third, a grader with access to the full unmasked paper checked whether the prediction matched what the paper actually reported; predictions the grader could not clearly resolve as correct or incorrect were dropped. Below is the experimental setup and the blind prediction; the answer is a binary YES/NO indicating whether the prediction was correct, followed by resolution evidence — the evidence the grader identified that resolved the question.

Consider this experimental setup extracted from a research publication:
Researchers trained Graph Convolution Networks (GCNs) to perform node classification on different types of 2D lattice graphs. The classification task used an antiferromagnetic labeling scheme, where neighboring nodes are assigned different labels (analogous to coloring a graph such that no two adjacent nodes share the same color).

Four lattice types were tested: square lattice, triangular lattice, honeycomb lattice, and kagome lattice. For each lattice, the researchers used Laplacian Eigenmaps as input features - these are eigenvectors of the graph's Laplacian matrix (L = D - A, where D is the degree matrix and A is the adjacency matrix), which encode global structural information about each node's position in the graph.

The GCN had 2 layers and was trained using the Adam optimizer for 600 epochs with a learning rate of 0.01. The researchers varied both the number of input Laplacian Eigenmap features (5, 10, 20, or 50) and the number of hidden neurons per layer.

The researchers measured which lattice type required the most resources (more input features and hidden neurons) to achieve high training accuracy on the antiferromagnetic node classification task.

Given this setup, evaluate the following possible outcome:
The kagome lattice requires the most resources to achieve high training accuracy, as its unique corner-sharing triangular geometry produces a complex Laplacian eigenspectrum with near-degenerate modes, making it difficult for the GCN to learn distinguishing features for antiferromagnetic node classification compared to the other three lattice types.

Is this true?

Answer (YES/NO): NO